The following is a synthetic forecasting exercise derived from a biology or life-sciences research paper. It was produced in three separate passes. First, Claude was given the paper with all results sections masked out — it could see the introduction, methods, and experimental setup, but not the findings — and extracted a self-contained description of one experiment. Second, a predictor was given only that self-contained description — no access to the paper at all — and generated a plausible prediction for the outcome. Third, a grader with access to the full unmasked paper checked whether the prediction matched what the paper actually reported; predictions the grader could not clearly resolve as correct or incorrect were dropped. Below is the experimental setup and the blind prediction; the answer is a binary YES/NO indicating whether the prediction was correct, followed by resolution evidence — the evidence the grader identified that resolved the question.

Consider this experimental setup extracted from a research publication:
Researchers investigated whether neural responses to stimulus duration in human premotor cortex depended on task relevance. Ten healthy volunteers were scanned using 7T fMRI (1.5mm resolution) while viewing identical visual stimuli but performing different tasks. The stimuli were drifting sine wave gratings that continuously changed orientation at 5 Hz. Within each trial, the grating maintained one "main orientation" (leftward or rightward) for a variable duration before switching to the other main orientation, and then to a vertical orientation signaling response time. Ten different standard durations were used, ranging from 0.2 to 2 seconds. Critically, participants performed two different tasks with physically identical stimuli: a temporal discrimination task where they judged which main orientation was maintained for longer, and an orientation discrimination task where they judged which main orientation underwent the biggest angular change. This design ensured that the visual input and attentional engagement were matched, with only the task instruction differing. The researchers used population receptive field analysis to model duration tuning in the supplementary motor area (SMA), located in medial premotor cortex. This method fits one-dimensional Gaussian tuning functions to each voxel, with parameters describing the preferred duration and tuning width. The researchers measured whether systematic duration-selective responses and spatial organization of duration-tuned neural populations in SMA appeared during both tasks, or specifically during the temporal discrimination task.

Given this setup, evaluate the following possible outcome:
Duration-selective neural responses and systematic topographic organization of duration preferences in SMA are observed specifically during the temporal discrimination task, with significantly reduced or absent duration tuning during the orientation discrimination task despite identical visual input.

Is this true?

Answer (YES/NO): NO